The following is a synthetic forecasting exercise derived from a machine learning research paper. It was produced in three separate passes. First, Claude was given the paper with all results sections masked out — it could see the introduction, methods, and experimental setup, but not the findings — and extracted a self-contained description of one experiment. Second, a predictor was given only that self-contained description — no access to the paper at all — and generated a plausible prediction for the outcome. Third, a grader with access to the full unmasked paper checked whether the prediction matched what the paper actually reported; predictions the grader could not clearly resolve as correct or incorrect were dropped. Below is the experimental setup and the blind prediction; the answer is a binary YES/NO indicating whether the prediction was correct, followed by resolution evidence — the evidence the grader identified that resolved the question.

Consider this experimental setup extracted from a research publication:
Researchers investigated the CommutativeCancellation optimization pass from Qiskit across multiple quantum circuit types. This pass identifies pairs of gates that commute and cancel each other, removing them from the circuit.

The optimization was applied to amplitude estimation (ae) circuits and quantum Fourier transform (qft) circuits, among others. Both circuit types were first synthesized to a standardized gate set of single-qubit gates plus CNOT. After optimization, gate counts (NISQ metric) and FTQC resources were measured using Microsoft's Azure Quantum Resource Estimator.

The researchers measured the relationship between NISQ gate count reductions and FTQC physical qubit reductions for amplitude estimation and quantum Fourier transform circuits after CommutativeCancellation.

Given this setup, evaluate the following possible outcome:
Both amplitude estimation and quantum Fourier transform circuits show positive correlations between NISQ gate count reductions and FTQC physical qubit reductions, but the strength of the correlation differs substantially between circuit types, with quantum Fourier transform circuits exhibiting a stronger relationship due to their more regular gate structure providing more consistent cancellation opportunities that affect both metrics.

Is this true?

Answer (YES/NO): NO